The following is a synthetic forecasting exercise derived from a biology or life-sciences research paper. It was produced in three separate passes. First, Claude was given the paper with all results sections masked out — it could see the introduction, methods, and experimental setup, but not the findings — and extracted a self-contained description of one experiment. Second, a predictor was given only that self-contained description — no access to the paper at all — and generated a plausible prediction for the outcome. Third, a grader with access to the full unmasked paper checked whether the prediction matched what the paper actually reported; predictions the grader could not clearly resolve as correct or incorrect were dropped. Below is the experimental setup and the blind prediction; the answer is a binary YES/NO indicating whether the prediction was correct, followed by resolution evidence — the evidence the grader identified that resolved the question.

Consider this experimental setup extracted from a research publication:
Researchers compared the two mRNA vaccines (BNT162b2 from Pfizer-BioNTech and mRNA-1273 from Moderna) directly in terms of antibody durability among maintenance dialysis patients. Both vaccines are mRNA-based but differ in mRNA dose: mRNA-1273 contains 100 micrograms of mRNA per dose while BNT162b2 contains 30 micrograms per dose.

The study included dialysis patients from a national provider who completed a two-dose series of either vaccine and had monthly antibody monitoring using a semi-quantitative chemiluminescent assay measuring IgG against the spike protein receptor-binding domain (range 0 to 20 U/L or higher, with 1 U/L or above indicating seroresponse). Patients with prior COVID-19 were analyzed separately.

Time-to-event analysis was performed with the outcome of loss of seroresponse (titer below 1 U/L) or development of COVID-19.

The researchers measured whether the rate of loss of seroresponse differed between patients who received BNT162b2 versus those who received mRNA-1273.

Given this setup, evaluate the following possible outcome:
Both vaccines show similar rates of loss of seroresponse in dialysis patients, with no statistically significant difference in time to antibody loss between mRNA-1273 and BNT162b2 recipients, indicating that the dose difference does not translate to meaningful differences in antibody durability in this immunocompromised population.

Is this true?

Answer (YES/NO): NO